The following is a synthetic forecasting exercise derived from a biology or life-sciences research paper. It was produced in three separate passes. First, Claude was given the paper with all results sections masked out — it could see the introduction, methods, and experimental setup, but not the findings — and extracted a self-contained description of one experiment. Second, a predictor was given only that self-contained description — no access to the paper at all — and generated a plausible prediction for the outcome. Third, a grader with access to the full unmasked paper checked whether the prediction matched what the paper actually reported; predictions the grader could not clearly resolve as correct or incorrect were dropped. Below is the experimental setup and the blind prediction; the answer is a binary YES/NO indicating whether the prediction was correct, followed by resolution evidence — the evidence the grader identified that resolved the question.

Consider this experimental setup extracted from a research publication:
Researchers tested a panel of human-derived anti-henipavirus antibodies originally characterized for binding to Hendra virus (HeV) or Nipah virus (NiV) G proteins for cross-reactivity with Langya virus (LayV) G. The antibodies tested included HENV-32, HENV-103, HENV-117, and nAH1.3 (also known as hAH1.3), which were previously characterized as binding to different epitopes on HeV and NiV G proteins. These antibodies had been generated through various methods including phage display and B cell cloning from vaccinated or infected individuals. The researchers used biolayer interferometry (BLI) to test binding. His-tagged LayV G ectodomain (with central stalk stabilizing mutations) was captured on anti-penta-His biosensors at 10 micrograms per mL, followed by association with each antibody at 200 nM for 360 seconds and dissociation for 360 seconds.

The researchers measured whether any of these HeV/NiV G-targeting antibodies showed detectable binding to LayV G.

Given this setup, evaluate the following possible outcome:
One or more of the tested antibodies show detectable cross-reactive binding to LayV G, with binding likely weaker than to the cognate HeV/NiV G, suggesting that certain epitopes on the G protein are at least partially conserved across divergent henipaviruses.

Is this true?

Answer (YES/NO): NO